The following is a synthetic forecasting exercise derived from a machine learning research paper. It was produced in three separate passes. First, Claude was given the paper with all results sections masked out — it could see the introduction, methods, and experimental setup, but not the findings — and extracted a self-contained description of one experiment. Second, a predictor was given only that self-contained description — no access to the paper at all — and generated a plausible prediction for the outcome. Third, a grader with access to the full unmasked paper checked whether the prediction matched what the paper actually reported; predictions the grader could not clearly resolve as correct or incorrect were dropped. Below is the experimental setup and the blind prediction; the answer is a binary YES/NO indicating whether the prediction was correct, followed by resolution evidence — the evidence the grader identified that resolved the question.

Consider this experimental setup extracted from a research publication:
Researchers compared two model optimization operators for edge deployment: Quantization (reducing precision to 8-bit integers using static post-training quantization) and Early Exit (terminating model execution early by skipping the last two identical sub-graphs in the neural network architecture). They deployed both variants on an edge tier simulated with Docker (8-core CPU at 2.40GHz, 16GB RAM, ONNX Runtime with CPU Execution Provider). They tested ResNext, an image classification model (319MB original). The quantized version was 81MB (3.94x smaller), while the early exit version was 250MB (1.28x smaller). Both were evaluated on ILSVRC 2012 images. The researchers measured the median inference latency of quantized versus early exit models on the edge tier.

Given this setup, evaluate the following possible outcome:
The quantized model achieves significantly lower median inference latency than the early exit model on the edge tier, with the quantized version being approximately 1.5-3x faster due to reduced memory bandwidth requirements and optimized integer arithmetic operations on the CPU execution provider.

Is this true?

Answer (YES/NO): NO